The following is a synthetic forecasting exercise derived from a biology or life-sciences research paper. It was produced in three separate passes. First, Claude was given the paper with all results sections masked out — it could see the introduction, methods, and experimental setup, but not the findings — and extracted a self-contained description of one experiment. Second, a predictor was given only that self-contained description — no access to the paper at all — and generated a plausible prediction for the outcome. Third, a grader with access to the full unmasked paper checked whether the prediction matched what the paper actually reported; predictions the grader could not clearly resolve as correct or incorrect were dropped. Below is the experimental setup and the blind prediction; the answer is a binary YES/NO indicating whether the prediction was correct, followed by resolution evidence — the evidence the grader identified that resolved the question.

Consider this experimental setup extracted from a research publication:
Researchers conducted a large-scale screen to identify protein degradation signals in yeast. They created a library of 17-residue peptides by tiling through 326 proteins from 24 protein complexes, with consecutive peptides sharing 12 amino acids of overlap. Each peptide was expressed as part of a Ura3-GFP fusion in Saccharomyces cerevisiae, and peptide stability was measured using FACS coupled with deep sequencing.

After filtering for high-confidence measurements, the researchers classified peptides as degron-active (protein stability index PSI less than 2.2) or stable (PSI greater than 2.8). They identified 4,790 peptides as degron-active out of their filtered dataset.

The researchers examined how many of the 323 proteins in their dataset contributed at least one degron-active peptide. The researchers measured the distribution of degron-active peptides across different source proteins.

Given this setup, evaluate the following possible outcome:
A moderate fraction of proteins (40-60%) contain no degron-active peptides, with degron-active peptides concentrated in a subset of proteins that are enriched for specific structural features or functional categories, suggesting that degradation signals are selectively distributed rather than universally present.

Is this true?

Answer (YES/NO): NO